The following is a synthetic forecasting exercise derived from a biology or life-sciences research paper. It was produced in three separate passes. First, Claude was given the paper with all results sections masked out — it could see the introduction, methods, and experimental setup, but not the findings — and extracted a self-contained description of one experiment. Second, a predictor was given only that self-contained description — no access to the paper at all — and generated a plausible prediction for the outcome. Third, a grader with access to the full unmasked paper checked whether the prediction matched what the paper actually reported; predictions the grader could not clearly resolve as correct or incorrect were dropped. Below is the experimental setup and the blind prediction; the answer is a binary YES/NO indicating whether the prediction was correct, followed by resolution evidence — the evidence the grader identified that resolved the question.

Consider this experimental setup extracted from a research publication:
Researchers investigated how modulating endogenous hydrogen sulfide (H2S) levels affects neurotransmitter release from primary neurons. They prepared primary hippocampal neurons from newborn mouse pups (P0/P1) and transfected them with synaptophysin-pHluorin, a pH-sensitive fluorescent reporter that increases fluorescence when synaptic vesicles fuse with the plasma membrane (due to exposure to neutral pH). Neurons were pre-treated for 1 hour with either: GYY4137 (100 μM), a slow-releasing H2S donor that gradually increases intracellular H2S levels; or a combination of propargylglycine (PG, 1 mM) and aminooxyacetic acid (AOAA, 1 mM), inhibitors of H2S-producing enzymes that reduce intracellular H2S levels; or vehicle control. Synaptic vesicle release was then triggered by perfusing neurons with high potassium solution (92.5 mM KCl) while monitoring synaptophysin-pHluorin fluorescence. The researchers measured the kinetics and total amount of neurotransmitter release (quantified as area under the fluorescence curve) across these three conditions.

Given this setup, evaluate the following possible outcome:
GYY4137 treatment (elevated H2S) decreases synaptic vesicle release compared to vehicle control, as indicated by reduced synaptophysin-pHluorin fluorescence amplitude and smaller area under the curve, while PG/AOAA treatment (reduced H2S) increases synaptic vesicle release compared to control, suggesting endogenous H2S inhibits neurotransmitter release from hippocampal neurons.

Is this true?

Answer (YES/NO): NO